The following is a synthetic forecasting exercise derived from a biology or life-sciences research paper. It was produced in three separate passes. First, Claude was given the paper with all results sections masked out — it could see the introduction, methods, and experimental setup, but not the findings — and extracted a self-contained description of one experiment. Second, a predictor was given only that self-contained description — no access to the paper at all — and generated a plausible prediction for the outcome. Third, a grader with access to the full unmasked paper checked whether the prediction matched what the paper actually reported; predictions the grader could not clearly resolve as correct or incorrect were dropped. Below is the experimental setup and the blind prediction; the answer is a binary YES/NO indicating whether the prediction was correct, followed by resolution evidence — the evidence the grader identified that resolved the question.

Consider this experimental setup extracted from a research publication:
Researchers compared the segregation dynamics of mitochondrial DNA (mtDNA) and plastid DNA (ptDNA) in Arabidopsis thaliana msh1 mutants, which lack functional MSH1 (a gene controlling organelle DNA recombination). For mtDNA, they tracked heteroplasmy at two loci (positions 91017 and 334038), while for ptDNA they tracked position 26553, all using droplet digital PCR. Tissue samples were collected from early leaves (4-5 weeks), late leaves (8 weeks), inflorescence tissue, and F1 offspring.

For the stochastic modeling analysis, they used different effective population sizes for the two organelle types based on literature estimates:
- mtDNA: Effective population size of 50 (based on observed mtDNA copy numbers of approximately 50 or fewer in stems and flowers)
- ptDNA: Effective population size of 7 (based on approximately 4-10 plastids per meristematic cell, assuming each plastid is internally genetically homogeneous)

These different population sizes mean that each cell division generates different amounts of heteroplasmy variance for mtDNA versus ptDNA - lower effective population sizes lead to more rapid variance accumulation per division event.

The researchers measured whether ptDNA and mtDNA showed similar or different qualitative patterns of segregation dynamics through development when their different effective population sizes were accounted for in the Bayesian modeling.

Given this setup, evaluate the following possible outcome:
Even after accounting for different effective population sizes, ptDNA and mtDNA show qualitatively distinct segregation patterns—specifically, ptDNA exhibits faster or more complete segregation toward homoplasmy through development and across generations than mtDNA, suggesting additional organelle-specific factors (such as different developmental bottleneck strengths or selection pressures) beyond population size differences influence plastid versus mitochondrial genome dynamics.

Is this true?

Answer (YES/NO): YES